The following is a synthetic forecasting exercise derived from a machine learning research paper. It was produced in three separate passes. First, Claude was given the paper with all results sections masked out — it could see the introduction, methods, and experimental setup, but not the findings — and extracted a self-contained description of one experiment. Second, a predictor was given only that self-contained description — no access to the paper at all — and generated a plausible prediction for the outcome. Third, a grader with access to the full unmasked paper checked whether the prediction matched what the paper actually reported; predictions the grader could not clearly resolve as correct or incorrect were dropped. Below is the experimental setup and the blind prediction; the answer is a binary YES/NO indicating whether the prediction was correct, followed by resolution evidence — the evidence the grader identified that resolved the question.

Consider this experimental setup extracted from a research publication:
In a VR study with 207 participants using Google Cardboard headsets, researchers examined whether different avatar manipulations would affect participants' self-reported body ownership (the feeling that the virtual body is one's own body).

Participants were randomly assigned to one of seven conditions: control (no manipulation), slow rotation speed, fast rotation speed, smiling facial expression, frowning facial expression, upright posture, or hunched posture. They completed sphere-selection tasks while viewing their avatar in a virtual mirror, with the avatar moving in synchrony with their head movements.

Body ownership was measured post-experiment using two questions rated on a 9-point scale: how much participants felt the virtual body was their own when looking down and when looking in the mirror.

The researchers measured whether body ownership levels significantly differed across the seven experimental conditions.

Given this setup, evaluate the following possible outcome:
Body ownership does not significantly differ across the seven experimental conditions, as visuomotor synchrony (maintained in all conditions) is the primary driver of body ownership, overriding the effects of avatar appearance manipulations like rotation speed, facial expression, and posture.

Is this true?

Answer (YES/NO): YES